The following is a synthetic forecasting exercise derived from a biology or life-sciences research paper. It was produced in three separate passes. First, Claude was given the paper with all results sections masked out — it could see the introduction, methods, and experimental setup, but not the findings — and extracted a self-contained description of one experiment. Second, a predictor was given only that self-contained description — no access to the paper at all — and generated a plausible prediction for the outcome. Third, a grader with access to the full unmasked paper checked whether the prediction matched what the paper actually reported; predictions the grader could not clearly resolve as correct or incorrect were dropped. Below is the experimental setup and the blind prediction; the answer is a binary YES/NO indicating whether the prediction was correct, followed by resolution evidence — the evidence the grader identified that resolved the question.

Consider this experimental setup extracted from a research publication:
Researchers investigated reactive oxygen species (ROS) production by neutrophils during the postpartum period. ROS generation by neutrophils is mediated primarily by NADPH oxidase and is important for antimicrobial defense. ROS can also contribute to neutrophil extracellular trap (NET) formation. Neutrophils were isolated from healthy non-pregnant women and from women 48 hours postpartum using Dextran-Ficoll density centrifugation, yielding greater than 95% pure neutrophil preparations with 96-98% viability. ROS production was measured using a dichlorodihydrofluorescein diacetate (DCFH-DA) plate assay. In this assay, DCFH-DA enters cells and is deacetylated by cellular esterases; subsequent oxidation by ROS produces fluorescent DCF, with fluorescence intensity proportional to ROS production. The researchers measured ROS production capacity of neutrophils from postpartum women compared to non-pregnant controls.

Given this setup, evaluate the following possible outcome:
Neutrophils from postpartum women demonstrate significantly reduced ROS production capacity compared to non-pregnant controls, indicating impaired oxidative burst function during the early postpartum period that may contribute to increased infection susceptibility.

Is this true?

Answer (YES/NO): NO